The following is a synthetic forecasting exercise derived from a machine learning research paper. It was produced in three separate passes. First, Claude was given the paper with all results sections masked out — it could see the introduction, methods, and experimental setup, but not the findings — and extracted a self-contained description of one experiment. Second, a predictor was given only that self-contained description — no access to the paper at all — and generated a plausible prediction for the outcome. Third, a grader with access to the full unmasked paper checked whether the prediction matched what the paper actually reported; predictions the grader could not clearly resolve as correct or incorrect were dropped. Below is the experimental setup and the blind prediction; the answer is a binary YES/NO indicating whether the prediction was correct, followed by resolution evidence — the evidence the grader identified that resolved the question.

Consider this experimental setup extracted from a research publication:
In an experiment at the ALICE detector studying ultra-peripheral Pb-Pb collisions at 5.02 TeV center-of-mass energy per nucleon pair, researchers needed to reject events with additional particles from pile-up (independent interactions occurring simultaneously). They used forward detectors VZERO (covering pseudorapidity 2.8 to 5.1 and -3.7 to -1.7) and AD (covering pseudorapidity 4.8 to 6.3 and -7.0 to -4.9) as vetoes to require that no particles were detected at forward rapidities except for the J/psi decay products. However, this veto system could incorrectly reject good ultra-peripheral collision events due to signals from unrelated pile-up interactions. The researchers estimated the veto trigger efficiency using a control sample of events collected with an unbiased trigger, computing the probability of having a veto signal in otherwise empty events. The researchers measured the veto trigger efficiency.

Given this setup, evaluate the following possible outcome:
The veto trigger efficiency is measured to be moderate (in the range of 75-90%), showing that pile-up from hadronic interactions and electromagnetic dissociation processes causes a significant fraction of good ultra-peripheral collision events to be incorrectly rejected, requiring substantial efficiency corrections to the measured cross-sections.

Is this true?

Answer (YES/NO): NO